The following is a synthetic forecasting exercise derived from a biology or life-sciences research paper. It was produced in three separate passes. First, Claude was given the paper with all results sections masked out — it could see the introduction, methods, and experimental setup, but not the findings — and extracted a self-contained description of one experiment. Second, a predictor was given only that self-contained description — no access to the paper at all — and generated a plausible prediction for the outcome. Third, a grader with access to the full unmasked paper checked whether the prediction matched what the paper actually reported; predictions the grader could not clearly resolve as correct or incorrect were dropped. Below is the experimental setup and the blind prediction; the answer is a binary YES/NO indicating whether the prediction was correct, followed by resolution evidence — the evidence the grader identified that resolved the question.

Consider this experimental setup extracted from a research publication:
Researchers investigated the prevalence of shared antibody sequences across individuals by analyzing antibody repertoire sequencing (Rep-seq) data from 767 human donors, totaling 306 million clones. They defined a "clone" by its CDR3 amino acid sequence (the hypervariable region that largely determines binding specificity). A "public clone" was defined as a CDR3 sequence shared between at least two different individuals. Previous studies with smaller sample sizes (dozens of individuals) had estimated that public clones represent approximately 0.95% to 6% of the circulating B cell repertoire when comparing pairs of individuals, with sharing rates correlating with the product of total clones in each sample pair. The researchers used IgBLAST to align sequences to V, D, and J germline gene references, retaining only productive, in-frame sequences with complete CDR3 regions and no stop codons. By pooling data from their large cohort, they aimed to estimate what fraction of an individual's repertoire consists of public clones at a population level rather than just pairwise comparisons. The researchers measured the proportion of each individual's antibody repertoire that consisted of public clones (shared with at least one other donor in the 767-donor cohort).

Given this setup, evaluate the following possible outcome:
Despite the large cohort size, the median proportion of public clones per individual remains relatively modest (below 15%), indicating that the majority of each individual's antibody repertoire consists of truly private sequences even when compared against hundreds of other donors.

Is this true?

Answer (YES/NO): YES